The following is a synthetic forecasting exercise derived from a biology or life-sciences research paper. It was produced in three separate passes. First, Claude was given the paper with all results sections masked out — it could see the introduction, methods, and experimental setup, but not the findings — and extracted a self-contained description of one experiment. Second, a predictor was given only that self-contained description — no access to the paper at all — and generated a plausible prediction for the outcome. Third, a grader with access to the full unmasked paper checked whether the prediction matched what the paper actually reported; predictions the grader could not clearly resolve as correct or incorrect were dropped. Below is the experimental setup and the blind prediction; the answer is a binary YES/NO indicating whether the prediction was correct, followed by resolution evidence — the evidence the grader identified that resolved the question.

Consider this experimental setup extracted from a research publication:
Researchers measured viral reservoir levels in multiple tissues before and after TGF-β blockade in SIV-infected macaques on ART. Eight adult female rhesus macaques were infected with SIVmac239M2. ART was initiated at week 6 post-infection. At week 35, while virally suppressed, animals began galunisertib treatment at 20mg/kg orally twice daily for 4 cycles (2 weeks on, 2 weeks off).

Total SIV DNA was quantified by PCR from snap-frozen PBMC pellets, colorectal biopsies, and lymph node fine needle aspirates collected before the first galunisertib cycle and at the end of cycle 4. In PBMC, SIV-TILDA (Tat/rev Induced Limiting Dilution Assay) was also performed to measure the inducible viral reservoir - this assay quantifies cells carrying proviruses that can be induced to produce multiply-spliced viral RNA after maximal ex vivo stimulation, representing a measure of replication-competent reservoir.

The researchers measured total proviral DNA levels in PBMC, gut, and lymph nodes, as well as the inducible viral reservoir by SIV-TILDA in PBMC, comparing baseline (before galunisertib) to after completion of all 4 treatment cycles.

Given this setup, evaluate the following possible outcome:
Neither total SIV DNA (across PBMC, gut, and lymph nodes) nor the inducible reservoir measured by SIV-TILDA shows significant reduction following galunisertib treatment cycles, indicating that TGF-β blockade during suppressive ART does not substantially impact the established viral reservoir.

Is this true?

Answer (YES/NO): NO